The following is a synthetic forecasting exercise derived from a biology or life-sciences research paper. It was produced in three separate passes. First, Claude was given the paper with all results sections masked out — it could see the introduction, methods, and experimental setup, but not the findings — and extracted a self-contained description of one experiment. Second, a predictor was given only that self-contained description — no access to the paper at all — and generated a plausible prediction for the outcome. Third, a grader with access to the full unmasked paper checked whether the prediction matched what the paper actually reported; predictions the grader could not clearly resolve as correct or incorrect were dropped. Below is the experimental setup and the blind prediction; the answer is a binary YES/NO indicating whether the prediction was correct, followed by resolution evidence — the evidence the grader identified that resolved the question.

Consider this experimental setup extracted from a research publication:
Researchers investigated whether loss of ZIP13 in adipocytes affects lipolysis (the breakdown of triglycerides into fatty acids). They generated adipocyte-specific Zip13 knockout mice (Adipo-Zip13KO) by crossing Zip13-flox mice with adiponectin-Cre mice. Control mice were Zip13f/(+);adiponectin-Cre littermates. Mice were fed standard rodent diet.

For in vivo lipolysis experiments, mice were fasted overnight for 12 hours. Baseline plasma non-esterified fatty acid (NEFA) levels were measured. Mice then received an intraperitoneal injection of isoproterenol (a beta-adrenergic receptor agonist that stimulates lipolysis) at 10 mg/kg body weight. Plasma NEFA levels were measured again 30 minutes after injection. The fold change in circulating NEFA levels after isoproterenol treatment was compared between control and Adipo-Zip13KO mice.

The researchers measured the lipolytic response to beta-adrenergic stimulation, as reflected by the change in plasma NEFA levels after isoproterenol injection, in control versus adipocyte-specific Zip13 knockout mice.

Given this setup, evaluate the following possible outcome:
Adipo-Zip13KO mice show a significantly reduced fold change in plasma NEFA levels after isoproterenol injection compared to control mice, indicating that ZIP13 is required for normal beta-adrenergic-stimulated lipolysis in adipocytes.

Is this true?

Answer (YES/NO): NO